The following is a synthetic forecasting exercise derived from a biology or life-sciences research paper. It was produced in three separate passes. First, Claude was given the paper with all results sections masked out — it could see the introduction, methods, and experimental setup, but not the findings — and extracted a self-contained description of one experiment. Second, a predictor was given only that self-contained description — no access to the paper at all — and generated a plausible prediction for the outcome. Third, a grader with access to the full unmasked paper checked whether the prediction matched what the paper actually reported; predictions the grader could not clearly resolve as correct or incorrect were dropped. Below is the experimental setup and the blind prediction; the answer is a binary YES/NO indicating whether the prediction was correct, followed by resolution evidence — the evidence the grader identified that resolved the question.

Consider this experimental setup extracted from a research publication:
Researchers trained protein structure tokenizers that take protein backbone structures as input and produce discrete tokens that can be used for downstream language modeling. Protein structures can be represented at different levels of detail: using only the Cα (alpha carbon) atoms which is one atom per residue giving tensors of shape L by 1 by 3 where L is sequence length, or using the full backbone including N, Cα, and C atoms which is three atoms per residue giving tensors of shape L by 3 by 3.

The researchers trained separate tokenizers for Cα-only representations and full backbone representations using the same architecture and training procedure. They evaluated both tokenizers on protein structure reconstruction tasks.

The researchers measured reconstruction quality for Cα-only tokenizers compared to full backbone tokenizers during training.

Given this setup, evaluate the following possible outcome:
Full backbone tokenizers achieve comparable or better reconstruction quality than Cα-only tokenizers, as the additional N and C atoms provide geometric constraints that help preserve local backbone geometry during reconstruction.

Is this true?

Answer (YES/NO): YES